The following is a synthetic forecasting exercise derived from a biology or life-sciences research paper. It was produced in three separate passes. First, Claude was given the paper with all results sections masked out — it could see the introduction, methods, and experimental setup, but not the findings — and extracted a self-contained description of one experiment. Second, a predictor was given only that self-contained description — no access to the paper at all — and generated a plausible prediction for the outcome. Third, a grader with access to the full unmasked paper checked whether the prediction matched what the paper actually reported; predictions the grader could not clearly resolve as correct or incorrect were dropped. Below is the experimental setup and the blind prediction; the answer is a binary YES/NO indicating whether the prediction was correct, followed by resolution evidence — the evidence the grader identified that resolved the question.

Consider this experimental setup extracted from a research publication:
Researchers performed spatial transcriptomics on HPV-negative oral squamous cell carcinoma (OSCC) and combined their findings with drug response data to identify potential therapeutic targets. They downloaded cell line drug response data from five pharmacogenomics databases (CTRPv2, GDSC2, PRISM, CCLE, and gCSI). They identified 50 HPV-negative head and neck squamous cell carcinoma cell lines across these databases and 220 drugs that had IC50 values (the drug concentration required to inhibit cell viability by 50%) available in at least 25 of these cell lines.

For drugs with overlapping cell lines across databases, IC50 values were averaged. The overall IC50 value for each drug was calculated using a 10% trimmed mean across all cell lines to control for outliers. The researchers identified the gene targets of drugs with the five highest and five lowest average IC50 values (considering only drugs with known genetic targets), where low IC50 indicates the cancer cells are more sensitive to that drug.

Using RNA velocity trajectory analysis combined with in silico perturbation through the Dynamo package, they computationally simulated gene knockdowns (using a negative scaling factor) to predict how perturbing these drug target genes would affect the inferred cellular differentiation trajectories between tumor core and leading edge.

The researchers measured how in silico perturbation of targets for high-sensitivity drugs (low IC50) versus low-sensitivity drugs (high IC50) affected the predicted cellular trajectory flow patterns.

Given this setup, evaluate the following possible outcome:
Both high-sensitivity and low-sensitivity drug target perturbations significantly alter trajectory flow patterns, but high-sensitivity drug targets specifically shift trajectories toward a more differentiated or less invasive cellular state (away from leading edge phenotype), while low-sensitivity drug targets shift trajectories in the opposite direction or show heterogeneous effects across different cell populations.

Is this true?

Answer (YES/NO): NO